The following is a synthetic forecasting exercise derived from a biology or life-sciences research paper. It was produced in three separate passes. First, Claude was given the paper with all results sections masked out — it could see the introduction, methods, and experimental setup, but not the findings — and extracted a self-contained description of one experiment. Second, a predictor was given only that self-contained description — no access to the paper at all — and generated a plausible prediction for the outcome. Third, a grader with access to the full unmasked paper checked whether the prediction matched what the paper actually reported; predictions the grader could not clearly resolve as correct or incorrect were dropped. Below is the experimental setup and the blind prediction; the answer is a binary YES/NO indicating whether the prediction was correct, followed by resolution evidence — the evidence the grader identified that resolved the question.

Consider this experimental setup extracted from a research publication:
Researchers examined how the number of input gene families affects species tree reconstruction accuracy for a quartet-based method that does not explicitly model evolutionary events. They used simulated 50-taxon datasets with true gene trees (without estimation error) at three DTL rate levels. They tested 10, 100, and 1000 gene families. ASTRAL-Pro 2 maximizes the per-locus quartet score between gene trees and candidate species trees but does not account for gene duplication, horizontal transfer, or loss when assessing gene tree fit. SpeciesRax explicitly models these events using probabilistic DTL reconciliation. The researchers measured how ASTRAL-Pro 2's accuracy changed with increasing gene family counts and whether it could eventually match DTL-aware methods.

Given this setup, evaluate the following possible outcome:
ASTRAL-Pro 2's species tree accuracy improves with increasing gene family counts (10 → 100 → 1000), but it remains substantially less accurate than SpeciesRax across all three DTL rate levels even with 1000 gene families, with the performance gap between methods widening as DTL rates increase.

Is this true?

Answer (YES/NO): NO